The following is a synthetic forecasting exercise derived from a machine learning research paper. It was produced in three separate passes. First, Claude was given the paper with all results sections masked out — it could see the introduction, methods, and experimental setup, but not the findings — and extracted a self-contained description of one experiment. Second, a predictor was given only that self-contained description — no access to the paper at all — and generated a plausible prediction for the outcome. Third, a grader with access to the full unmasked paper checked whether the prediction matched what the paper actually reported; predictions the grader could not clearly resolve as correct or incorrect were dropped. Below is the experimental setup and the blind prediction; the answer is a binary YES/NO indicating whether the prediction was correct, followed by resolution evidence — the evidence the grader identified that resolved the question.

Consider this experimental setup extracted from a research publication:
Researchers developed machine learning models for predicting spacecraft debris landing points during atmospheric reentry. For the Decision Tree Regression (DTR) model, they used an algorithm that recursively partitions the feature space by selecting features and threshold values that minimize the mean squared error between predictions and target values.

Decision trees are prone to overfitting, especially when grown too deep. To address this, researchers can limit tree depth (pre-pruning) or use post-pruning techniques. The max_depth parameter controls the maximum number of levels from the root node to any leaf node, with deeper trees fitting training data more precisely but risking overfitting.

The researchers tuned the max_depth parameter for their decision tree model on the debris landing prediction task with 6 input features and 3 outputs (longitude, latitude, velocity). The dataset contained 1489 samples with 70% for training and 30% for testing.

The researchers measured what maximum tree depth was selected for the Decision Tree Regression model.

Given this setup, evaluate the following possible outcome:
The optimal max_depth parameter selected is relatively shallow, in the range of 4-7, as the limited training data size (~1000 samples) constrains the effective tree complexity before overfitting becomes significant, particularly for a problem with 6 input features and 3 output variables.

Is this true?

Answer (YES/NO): YES